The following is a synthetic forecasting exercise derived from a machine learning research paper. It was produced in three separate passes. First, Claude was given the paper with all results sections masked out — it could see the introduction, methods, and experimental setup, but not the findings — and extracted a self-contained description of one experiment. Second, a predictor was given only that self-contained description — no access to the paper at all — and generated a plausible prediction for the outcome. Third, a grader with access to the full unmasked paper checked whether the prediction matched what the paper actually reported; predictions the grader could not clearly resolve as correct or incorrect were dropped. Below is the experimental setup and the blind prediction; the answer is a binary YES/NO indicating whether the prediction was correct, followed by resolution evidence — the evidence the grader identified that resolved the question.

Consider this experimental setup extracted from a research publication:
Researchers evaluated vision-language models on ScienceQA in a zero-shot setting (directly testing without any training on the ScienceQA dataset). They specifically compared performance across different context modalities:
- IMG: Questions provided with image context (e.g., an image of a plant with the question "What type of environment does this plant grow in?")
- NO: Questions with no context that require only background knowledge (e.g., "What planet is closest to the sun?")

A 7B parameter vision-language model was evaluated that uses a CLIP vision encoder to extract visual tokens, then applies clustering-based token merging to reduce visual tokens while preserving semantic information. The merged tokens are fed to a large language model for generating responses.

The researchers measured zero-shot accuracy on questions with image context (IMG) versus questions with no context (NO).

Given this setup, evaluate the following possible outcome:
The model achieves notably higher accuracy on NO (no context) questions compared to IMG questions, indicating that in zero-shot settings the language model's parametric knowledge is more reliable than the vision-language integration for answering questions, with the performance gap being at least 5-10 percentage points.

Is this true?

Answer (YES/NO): NO